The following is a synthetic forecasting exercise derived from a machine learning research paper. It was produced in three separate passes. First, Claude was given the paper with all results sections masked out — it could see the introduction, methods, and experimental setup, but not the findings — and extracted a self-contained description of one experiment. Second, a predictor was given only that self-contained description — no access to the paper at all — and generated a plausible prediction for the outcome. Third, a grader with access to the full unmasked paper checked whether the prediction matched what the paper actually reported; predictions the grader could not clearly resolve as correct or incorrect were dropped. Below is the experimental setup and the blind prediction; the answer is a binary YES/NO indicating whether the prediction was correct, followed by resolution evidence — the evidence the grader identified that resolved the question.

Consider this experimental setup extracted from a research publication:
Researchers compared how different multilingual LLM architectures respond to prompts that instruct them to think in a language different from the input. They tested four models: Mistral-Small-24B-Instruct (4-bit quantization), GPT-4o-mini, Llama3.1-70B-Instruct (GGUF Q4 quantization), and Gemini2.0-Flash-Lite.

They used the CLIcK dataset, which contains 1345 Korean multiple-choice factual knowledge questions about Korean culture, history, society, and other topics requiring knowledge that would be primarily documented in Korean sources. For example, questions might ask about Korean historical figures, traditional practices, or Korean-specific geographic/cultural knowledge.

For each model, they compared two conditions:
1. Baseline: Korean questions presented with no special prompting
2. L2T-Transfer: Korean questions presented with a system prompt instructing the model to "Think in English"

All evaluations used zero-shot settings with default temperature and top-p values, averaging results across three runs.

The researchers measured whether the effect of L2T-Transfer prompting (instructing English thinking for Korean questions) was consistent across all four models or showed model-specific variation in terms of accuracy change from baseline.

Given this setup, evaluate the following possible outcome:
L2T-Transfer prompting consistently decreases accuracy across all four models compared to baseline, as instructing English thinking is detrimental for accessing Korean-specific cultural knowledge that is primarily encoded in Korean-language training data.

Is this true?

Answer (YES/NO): YES